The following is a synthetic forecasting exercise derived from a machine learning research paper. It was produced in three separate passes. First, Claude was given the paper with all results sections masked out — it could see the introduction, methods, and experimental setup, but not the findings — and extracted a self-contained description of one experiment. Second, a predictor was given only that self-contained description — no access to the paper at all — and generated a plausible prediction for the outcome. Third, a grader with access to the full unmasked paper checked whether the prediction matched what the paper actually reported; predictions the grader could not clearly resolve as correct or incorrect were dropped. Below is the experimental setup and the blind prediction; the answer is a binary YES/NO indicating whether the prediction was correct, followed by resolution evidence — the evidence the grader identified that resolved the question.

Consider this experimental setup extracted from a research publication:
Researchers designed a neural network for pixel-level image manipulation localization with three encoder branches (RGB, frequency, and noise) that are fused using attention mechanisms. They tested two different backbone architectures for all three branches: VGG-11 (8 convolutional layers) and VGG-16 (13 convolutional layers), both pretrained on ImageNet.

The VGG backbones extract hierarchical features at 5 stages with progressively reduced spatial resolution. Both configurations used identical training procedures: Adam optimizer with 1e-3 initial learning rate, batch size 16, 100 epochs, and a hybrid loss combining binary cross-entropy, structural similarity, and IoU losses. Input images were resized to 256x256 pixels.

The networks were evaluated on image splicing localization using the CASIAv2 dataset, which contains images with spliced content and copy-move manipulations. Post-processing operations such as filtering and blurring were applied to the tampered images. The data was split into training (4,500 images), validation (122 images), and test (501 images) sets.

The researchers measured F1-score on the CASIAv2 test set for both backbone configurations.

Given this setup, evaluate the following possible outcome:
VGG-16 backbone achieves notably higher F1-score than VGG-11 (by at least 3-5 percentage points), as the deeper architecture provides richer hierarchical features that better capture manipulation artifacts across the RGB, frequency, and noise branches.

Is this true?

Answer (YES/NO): YES